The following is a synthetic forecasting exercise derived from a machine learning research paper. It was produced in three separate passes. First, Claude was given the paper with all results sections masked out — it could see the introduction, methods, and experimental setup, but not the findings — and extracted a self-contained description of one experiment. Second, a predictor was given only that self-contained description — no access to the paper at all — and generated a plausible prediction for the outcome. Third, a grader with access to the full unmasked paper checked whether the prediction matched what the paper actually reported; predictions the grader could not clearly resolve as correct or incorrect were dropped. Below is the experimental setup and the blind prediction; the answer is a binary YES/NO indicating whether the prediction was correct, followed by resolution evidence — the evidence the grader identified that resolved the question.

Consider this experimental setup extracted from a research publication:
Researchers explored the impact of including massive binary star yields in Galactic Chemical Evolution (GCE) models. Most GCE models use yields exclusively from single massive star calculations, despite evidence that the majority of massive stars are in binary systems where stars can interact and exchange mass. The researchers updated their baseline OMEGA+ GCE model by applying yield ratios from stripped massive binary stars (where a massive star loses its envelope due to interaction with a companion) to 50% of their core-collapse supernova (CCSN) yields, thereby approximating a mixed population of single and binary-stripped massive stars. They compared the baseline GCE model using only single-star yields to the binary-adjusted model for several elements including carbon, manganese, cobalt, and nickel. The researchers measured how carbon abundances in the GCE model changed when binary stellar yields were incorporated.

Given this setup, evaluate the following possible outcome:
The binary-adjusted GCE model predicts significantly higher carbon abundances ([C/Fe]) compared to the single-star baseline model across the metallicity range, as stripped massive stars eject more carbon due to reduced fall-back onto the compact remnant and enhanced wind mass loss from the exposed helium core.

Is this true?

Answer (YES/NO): NO